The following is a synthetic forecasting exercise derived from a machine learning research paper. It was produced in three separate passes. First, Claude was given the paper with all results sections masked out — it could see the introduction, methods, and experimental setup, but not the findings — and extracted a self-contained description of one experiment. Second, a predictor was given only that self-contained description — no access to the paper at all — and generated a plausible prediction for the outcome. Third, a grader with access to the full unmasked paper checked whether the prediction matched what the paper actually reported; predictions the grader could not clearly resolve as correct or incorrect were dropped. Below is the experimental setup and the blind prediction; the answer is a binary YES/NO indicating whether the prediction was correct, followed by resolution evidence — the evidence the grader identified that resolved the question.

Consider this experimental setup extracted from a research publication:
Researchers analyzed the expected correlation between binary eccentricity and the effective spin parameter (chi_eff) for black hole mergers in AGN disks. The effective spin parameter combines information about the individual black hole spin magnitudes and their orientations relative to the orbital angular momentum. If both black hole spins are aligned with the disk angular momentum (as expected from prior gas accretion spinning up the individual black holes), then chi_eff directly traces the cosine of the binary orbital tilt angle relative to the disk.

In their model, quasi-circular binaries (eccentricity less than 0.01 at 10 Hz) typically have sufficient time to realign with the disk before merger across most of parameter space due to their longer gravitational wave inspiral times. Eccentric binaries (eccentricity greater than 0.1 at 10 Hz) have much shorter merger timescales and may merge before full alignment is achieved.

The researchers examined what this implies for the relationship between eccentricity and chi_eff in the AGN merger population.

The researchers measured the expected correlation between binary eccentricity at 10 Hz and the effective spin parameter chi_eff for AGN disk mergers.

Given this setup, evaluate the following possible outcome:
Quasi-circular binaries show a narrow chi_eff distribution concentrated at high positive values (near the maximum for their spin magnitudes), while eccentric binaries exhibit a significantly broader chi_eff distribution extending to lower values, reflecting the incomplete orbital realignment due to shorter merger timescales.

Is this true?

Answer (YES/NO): YES